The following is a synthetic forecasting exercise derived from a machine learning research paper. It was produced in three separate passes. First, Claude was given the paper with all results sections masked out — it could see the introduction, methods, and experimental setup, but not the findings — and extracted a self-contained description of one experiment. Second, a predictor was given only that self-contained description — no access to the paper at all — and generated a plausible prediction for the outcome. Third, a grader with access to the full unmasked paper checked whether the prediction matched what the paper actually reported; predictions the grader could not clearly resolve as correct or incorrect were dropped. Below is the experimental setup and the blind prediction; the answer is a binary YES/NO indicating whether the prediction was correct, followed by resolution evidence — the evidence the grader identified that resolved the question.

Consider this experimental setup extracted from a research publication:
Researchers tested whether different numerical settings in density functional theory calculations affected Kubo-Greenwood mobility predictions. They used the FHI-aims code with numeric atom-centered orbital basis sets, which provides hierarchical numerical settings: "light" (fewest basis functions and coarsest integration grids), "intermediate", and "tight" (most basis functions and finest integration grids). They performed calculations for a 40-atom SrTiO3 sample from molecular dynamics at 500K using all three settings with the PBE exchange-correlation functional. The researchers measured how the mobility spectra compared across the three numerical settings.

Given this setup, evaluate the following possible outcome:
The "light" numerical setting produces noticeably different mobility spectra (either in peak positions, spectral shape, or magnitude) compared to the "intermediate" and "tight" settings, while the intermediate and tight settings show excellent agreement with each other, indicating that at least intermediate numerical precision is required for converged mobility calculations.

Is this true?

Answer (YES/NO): NO